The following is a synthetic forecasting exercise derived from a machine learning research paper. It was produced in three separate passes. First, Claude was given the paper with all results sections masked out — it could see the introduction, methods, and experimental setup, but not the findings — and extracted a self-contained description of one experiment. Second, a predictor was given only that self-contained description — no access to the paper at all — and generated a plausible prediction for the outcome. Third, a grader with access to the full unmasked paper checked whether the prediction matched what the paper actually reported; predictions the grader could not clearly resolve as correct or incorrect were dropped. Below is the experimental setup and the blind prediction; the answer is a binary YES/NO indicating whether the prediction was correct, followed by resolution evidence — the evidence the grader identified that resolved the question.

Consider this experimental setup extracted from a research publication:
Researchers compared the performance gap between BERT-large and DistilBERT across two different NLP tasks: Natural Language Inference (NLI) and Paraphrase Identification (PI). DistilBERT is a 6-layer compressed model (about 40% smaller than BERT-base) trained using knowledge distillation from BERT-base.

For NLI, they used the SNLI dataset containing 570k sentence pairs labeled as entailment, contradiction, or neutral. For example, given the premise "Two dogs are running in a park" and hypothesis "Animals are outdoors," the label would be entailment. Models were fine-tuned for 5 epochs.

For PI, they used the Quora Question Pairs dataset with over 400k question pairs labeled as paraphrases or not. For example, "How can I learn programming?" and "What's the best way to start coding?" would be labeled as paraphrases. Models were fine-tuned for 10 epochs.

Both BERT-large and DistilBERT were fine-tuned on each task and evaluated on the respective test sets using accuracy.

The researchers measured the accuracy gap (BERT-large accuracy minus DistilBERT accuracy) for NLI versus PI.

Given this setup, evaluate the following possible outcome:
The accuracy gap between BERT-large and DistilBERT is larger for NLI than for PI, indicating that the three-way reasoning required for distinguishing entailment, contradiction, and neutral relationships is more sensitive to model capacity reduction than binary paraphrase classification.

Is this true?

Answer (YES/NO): YES